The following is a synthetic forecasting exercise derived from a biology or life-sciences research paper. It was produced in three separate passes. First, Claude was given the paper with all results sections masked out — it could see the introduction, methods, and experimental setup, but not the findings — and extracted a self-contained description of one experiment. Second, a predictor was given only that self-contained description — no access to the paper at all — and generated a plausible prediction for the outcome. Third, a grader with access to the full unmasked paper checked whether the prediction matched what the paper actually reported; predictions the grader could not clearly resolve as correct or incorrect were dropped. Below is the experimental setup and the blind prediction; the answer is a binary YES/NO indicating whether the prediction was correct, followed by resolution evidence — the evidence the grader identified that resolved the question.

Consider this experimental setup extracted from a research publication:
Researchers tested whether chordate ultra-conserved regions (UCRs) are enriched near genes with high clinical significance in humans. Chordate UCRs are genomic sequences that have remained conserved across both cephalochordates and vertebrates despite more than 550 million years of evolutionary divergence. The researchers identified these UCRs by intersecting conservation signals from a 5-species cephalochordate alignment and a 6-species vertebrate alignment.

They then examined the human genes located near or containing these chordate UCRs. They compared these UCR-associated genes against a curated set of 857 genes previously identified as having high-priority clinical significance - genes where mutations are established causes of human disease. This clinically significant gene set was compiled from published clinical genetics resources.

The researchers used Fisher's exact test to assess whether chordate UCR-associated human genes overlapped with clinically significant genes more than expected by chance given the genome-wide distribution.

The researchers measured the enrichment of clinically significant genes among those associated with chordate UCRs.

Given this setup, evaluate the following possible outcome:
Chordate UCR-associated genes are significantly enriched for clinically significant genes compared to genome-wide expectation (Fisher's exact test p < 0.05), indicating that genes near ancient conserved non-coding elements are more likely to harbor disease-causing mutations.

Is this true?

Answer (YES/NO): YES